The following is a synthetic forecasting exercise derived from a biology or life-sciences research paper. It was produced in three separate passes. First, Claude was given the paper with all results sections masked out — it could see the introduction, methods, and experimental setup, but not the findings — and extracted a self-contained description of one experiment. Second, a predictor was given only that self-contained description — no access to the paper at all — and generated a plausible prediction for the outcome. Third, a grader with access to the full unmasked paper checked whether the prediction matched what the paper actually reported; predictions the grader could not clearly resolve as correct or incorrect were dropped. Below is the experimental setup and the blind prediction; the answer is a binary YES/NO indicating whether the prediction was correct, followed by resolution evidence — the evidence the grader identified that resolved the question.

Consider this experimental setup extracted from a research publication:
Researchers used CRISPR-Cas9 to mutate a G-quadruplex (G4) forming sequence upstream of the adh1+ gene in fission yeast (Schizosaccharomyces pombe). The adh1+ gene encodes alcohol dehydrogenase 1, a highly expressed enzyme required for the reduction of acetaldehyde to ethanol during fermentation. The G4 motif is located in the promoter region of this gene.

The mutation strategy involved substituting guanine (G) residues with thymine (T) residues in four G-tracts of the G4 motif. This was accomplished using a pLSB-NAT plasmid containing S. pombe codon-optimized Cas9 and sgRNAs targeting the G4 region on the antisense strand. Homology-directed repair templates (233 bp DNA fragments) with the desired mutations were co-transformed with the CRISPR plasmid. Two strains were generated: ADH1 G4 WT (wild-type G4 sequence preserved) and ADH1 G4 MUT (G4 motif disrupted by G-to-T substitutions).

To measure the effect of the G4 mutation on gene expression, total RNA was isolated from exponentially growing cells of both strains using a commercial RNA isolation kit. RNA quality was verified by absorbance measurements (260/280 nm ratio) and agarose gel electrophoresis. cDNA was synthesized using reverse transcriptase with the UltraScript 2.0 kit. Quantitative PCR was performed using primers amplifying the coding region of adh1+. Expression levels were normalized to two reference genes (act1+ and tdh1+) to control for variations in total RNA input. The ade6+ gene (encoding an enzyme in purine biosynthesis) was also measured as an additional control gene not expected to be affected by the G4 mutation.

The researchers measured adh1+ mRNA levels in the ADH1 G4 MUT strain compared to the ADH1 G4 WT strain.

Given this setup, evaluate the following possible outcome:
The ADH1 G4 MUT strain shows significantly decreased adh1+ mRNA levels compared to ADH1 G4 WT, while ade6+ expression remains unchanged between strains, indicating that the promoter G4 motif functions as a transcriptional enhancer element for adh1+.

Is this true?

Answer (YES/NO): YES